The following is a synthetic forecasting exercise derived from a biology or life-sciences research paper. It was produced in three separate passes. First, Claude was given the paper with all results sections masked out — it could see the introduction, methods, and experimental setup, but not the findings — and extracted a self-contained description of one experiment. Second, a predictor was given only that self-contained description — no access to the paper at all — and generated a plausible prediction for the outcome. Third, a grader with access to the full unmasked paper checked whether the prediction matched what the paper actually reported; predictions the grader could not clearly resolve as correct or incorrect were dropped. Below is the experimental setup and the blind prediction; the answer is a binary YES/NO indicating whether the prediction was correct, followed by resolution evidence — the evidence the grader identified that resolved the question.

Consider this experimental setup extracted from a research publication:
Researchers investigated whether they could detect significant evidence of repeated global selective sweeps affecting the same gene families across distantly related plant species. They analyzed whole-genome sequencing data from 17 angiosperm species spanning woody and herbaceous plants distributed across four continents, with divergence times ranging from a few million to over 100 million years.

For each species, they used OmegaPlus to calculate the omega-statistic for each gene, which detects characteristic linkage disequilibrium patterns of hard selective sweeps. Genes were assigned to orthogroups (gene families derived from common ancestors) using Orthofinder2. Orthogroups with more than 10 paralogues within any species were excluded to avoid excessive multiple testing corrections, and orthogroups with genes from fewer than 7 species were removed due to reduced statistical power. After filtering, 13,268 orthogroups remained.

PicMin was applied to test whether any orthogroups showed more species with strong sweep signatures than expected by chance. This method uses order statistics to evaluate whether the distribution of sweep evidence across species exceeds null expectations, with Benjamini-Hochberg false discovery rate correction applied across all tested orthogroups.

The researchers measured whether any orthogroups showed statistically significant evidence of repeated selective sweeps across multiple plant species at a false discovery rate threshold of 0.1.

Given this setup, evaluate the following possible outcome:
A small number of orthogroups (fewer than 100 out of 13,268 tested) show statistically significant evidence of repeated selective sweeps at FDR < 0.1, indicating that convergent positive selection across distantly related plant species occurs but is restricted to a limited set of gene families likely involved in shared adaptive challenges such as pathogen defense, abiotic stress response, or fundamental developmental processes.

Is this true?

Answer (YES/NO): YES